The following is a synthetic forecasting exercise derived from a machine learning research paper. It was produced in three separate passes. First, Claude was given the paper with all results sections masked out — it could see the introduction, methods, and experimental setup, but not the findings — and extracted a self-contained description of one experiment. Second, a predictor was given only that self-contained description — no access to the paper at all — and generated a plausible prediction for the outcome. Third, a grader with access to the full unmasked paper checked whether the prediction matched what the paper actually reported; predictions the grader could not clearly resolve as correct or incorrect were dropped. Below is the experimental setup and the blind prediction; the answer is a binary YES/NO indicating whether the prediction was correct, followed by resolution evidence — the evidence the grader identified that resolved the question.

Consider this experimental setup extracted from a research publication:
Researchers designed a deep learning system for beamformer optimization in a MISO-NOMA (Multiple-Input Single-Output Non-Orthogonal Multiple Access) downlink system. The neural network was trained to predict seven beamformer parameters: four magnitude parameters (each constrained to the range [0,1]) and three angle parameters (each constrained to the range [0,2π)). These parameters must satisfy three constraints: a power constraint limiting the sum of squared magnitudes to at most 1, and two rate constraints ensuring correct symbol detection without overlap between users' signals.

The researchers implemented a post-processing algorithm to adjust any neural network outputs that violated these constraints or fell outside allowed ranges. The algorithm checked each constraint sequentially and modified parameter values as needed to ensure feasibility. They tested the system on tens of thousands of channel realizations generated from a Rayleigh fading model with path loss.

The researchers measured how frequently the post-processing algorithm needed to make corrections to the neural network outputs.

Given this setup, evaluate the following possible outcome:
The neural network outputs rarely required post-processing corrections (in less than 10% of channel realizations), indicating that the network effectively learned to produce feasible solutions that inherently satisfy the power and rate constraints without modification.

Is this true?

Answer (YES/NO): YES